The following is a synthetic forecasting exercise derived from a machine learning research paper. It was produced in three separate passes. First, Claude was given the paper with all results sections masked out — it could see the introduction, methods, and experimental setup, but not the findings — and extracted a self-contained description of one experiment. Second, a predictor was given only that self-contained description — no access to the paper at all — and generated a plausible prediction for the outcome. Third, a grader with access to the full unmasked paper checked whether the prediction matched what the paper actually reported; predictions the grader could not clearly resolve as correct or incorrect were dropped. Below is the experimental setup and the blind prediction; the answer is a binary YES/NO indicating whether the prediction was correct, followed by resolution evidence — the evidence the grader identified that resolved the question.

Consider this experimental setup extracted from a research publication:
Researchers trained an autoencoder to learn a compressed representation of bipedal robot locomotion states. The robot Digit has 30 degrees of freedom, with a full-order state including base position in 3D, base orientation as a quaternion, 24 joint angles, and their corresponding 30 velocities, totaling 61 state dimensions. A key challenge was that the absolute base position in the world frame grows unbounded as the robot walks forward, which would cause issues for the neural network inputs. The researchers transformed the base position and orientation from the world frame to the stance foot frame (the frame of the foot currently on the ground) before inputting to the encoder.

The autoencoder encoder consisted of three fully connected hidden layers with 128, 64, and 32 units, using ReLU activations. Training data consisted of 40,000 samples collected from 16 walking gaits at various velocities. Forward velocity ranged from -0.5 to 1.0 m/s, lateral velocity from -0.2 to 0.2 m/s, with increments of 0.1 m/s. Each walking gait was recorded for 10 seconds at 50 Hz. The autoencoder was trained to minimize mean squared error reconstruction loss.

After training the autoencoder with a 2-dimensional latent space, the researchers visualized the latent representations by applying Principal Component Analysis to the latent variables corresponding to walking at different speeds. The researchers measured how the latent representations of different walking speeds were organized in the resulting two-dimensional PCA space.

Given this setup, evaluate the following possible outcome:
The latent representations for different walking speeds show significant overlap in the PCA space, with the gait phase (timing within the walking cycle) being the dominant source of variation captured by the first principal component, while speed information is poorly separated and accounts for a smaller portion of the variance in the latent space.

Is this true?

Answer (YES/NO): NO